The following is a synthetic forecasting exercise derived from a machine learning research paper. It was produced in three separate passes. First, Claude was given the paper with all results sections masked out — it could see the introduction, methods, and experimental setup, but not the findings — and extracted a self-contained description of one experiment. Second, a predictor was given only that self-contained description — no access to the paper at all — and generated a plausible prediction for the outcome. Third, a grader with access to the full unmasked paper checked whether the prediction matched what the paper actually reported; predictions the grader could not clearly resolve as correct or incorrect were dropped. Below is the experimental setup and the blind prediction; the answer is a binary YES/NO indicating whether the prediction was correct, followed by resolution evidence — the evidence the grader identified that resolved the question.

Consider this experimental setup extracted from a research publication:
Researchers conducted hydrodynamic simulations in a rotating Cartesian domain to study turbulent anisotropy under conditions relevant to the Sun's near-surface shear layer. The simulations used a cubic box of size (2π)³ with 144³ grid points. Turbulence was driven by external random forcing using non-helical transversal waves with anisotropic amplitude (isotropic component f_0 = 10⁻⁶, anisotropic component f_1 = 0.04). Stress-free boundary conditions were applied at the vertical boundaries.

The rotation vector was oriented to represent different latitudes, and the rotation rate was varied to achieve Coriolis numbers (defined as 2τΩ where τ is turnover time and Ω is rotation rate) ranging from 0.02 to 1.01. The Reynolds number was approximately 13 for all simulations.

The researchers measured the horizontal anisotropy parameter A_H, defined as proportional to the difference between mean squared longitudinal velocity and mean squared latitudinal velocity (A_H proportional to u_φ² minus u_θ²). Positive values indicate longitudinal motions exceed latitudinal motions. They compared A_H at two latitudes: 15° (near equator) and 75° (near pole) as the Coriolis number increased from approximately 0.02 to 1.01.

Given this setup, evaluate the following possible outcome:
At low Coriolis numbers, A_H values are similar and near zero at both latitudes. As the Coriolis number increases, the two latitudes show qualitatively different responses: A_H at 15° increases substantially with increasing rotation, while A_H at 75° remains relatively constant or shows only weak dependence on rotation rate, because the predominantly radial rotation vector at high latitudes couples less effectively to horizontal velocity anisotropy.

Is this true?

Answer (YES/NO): YES